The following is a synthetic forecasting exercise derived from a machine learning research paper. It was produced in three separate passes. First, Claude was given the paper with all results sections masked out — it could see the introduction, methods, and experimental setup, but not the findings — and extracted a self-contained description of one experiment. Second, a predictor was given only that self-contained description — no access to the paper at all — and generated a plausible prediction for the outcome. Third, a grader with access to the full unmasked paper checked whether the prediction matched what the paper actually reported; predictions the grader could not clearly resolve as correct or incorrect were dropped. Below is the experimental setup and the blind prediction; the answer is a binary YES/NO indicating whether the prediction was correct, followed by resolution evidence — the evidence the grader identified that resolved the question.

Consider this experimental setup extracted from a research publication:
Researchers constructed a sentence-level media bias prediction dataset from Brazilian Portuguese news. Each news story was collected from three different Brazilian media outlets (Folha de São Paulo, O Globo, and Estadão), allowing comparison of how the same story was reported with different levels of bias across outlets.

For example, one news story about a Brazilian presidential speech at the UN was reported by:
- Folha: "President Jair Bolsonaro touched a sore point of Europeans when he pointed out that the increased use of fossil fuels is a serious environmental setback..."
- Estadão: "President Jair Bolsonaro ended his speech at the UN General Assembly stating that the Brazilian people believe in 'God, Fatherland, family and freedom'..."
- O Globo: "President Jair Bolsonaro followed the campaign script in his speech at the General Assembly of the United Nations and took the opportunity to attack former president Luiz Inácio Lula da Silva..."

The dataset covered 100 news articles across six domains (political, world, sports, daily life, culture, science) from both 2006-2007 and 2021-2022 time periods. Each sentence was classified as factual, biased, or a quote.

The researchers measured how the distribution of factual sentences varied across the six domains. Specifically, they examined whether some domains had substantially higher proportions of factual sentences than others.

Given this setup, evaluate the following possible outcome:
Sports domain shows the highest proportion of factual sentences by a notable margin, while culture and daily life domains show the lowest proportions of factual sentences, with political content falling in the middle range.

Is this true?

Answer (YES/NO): NO